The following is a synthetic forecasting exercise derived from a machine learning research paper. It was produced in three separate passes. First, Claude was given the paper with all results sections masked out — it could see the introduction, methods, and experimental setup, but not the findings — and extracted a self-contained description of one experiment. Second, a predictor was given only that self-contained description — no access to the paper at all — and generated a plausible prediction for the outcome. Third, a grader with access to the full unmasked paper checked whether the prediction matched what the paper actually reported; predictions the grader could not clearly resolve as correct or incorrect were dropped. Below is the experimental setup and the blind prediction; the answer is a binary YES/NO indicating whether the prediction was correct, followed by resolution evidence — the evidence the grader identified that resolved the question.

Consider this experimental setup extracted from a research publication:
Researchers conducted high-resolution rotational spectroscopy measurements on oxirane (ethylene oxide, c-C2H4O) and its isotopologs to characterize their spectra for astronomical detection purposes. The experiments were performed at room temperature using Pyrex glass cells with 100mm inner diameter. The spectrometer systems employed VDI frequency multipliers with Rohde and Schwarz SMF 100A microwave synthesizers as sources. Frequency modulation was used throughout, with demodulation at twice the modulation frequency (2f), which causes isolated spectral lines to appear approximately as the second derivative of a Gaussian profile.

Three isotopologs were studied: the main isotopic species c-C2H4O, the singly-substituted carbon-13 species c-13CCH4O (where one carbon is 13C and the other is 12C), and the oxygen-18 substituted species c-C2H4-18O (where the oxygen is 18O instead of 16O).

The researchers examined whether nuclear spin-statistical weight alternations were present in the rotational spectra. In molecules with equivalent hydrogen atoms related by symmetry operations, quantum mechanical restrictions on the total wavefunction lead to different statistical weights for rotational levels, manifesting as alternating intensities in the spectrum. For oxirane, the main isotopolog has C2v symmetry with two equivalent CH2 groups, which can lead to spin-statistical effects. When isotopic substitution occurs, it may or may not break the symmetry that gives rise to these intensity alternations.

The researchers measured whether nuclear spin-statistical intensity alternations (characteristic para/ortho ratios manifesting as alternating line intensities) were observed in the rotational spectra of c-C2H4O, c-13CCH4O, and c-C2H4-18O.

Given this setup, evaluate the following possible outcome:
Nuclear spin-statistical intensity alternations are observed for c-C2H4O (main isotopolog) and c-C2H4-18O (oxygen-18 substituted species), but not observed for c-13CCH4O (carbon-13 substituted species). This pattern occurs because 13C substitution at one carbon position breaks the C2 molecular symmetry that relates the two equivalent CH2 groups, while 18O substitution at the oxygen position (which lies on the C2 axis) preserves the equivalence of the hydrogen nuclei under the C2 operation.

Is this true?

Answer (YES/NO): YES